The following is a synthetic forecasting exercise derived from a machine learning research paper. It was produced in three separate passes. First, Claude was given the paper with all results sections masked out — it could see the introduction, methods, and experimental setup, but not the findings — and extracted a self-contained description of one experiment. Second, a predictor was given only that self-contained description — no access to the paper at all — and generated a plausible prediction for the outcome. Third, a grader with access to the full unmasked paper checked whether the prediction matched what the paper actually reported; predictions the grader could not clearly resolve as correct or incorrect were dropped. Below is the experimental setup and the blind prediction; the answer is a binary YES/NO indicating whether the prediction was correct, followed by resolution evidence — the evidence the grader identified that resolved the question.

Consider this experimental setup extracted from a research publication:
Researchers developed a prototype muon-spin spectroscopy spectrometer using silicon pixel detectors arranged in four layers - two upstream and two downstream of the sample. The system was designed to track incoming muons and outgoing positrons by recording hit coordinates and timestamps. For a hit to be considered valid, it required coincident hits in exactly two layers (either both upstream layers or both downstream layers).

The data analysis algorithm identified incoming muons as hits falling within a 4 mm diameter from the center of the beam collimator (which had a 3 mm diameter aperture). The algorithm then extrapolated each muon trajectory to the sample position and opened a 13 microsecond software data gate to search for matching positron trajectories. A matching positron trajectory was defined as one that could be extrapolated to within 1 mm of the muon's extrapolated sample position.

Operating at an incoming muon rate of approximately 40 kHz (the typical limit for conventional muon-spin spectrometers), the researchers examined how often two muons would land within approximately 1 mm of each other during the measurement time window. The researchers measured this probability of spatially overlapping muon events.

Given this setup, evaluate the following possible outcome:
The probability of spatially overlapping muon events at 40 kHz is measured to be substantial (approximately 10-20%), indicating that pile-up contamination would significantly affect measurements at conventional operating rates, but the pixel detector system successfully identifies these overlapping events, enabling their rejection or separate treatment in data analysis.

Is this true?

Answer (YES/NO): NO